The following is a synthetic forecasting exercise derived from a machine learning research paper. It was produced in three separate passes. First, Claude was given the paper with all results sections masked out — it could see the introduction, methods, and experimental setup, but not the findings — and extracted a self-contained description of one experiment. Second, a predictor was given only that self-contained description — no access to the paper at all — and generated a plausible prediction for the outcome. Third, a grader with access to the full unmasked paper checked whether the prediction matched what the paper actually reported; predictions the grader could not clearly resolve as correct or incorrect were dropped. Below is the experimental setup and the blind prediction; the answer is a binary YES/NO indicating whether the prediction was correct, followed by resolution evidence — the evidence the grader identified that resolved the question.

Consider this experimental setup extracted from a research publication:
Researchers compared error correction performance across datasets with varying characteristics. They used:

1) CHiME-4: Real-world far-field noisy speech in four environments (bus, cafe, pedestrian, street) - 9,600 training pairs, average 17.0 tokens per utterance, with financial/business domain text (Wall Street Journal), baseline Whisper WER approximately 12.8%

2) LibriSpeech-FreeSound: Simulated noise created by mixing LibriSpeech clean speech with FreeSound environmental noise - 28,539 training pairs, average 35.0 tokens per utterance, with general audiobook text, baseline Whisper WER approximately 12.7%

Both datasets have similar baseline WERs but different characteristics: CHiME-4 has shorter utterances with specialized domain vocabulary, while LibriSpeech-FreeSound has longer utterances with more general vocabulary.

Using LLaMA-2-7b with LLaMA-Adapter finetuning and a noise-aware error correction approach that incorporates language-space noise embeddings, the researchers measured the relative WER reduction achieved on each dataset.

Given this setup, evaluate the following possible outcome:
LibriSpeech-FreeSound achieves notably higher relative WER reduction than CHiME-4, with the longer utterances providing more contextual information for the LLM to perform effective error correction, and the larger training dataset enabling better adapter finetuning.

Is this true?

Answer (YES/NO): NO